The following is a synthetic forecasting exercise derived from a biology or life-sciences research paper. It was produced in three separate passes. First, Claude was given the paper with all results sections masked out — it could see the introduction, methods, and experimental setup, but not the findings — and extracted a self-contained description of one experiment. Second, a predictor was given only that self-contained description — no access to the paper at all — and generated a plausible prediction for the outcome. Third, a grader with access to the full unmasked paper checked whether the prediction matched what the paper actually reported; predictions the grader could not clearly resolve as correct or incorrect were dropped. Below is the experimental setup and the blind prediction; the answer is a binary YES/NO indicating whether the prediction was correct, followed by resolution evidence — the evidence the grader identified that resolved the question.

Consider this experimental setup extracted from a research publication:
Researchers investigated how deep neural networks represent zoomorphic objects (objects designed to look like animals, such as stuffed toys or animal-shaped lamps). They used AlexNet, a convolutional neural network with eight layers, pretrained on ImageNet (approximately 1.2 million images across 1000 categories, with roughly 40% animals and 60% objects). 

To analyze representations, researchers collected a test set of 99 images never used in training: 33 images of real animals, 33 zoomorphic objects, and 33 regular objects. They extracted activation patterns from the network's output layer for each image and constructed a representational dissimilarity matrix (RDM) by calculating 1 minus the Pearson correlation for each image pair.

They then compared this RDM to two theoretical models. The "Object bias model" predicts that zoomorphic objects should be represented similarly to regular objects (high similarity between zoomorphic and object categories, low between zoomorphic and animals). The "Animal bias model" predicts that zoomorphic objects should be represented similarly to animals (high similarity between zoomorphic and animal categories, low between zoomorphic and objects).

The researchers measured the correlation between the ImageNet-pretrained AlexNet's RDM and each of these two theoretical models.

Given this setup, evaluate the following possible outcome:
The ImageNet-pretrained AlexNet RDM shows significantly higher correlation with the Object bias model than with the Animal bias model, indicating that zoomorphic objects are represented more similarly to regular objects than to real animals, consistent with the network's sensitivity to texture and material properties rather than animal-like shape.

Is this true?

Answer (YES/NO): YES